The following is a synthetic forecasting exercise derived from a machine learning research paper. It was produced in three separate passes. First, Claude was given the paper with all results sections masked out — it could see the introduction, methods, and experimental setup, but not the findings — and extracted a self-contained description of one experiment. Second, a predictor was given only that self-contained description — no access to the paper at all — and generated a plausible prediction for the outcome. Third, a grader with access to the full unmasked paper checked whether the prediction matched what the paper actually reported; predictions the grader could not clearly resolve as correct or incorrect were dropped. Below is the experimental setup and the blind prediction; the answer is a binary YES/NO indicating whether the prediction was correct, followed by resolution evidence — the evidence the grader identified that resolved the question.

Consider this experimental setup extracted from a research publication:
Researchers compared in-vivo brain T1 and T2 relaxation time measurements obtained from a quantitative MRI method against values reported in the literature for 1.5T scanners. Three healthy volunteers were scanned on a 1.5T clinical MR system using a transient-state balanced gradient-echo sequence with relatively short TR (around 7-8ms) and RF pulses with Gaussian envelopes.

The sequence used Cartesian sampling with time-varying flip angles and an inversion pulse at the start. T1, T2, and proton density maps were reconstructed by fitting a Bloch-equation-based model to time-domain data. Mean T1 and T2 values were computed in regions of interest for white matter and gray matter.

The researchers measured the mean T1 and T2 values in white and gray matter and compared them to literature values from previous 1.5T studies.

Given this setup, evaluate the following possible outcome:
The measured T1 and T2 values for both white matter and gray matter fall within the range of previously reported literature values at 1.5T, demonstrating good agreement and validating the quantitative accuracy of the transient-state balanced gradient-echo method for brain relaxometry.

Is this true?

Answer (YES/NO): NO